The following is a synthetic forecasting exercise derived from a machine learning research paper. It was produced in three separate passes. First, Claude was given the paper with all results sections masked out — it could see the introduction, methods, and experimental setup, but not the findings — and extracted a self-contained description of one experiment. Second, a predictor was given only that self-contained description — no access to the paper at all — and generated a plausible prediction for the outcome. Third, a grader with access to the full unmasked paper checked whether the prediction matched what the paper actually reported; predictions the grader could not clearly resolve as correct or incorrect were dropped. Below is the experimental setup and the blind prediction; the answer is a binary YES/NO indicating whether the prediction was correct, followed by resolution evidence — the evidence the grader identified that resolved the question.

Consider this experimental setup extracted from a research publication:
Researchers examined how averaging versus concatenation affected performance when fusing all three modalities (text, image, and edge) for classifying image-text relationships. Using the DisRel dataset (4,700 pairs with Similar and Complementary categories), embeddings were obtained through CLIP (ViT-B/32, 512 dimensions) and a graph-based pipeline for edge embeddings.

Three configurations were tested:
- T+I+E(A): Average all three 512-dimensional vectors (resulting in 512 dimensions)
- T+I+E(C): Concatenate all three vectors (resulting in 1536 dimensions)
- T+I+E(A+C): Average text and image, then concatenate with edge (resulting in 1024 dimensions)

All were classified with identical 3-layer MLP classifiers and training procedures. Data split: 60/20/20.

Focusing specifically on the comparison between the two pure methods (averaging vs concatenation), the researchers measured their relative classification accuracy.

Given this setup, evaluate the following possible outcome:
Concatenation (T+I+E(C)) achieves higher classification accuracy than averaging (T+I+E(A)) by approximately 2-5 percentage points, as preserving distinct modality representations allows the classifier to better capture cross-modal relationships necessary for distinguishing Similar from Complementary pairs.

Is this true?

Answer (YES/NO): NO